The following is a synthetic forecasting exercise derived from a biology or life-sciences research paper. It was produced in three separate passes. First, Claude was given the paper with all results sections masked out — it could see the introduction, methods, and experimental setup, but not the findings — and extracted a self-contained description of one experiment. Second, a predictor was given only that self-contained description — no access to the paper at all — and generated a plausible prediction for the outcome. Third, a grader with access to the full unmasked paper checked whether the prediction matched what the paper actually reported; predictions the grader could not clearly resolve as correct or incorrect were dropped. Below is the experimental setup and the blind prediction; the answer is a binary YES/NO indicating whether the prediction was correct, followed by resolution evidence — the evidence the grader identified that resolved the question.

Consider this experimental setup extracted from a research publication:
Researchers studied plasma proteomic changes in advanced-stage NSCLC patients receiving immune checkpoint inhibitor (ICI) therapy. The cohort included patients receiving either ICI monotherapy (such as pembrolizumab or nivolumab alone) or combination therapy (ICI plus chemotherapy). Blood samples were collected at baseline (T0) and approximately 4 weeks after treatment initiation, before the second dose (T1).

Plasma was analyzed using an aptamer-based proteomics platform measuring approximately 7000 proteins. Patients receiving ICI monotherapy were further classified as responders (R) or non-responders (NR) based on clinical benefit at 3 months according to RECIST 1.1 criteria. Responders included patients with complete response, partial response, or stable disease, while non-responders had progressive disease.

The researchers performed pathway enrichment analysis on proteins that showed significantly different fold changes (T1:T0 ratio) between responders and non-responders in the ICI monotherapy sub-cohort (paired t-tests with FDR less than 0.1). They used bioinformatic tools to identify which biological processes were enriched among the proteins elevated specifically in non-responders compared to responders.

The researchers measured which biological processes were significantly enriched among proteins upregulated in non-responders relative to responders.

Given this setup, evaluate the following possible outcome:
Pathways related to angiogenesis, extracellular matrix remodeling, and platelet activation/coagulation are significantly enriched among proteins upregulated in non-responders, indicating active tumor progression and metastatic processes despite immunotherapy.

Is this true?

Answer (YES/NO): NO